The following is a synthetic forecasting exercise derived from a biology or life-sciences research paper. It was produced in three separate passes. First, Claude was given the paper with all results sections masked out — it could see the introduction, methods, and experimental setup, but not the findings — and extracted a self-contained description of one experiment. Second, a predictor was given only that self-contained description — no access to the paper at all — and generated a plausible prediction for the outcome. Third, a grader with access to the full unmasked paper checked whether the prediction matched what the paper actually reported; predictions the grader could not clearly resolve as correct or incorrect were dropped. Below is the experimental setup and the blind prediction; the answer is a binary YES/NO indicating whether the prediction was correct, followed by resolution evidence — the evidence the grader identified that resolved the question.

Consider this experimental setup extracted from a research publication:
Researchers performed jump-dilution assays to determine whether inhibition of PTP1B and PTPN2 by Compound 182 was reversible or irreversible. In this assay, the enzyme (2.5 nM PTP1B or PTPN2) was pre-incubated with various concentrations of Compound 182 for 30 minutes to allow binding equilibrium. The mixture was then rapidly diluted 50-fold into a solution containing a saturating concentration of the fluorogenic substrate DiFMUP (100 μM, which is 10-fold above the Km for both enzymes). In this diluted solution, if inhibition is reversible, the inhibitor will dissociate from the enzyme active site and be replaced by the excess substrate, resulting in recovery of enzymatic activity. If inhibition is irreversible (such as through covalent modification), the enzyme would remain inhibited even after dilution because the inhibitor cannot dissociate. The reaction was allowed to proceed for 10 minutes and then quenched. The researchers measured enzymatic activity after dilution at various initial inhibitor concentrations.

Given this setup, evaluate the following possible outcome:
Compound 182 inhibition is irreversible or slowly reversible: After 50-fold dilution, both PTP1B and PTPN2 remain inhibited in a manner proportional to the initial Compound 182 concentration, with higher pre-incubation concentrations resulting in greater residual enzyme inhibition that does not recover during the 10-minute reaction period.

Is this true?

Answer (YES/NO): NO